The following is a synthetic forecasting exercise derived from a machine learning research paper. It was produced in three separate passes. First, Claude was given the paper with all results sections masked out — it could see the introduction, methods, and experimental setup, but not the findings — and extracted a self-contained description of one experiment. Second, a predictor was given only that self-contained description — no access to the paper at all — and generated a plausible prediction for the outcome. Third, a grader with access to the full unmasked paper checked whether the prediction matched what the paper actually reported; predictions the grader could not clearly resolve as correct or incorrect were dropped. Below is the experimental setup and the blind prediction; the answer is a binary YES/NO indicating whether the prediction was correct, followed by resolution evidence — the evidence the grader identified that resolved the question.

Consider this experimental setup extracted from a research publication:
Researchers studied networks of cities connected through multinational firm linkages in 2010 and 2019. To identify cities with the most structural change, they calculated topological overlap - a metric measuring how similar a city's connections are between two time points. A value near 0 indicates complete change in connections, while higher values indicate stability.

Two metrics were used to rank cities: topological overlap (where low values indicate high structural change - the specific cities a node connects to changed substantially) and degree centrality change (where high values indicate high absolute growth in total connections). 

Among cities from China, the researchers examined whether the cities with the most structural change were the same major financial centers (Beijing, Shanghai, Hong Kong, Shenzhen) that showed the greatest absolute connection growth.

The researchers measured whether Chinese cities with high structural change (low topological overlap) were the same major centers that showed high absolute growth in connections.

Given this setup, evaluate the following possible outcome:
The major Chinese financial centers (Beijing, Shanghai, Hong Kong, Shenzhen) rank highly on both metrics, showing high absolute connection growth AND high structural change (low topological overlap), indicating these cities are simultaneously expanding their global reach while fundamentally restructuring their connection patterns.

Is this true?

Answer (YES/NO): NO